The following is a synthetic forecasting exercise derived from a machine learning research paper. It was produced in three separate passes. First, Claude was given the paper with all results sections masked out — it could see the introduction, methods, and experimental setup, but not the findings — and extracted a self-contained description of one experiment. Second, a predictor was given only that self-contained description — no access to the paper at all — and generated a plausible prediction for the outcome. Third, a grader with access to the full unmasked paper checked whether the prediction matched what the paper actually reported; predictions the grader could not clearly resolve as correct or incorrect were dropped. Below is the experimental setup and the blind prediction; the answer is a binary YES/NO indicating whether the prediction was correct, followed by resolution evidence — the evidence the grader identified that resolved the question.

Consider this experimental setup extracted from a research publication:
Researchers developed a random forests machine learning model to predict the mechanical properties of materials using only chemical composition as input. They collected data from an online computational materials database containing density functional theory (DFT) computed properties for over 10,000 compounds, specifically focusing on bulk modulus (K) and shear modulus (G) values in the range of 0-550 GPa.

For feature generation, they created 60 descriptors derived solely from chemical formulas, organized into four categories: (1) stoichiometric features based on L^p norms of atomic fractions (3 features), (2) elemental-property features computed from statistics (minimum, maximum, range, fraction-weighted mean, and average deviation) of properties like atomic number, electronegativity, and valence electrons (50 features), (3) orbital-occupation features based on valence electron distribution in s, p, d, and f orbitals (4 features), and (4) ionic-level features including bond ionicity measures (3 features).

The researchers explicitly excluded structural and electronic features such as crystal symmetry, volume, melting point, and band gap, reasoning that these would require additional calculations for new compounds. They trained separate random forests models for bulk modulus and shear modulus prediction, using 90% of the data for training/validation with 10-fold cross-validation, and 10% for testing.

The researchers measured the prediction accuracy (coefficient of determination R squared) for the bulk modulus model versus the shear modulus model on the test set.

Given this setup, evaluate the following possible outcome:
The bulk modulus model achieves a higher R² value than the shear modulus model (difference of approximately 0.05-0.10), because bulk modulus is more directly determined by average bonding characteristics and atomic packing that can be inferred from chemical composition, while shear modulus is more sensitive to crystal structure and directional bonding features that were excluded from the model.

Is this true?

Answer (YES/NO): YES